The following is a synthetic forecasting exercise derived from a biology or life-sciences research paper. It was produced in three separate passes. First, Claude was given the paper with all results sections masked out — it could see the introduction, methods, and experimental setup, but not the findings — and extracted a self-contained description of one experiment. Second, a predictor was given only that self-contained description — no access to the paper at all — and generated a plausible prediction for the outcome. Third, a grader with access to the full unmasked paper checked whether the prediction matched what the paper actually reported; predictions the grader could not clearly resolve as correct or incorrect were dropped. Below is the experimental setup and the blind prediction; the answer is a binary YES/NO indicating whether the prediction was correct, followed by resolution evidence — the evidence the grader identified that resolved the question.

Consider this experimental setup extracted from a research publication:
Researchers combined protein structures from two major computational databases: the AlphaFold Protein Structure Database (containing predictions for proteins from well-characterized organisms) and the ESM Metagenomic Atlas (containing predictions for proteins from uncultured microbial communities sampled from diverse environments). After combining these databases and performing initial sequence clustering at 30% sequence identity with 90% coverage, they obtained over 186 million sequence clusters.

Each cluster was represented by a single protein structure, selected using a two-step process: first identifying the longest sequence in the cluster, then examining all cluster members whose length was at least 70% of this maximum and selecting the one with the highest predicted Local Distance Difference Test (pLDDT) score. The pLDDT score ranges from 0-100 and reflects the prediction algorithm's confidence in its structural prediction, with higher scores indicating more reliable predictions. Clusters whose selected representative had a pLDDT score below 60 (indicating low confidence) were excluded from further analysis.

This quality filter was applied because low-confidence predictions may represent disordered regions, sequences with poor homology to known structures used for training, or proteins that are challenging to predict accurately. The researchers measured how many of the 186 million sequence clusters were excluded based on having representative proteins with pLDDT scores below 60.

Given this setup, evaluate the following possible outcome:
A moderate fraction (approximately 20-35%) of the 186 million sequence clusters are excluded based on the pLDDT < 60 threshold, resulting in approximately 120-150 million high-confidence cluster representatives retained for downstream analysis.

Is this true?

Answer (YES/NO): NO